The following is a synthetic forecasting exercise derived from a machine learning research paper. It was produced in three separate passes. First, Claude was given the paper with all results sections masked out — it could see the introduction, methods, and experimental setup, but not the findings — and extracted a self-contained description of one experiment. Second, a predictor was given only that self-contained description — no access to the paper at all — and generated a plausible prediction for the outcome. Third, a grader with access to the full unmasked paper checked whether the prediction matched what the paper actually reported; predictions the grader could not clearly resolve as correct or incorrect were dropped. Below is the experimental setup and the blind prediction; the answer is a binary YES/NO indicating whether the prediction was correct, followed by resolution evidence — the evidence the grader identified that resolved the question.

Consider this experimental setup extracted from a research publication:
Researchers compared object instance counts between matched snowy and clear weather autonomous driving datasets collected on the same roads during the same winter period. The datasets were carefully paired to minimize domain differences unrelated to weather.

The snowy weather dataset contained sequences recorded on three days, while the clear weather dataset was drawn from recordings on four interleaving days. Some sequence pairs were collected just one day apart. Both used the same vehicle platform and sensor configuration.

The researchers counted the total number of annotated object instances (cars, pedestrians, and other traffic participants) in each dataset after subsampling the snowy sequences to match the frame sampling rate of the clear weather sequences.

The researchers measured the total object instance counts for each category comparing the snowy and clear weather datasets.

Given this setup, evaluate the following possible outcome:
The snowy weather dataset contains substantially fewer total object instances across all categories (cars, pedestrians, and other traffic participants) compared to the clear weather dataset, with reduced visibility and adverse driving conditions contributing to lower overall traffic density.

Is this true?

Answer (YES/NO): NO